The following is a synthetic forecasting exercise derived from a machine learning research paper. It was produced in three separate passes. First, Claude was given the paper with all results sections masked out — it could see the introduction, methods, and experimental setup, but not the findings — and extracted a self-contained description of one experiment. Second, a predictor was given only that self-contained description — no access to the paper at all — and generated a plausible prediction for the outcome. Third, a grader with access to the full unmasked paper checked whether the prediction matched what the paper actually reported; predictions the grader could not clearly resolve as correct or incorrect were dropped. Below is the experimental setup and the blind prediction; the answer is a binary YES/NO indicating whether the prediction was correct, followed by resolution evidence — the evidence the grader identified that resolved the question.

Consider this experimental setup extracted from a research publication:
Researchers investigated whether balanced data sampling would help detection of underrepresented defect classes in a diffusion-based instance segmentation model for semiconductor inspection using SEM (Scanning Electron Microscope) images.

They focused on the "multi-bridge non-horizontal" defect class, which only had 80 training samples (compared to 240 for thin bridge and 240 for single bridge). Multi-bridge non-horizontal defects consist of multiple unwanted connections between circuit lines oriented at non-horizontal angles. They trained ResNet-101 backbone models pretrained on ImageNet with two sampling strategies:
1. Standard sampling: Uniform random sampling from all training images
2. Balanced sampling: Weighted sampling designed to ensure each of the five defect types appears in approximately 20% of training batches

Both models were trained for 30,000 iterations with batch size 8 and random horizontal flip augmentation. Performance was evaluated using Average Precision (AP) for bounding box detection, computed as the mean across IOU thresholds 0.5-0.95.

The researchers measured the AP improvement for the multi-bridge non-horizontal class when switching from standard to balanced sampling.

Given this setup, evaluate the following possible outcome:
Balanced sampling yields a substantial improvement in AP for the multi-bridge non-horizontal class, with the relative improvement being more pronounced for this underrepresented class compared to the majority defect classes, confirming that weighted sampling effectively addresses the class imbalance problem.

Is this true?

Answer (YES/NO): NO